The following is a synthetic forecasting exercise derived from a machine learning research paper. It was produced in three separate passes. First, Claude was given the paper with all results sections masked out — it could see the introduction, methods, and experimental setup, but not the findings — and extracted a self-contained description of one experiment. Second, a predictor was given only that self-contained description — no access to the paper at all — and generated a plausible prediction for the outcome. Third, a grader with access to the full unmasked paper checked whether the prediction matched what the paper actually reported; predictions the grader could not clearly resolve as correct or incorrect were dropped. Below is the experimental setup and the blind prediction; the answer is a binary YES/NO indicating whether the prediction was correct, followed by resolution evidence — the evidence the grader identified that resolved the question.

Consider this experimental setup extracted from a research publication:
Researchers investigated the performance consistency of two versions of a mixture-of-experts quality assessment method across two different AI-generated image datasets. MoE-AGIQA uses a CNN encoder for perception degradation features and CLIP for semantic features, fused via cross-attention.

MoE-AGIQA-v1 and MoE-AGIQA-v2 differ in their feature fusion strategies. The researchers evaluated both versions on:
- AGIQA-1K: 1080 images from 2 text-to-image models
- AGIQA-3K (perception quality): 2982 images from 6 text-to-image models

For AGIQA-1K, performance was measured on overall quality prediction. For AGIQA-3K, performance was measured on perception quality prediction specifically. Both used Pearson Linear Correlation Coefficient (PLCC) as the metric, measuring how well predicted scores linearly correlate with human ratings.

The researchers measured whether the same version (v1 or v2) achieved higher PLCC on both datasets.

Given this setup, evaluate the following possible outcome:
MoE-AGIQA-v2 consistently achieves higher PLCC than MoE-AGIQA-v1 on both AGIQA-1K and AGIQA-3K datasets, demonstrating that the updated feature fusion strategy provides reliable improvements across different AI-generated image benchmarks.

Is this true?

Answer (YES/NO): NO